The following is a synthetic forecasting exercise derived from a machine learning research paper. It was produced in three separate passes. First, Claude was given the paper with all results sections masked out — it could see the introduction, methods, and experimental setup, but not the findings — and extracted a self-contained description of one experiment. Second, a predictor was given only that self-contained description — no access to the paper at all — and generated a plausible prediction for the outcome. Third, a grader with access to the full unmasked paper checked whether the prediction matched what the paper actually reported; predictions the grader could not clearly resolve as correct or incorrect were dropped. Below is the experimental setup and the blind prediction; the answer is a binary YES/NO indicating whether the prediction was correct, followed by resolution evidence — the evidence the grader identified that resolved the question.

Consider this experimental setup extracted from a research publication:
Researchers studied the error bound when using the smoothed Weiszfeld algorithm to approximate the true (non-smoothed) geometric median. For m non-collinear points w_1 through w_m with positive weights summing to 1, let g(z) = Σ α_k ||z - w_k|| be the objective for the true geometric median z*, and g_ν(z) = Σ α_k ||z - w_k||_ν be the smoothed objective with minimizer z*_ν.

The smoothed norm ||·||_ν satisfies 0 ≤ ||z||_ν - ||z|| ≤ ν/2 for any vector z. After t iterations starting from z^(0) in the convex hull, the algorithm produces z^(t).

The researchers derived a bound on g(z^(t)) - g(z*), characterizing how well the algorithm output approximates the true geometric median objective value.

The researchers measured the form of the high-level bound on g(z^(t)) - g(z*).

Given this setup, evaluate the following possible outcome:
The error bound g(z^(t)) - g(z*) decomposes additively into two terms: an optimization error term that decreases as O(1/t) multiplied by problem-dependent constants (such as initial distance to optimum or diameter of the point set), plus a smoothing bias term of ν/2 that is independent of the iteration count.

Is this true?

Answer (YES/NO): YES